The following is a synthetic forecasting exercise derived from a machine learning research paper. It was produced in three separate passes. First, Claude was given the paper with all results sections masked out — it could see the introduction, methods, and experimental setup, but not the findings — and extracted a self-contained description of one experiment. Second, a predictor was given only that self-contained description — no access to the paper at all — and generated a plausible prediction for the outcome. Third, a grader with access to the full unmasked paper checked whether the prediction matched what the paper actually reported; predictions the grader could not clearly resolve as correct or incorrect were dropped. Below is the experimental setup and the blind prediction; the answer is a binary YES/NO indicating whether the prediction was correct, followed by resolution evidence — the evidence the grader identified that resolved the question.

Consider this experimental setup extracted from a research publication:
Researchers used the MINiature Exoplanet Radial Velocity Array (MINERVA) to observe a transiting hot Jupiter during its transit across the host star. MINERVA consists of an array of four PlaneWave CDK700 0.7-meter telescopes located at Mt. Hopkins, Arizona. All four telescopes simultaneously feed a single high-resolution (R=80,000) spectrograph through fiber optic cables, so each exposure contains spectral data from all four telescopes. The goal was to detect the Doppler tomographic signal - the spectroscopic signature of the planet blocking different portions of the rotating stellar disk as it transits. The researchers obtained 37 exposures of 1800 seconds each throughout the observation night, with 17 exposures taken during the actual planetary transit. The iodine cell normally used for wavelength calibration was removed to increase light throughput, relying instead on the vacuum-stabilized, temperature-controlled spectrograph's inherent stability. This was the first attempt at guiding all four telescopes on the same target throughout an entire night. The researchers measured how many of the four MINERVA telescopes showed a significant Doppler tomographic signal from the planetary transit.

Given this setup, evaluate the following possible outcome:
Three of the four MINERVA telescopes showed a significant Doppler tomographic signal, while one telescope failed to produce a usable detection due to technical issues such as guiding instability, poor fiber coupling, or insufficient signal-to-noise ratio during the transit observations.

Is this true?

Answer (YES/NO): NO